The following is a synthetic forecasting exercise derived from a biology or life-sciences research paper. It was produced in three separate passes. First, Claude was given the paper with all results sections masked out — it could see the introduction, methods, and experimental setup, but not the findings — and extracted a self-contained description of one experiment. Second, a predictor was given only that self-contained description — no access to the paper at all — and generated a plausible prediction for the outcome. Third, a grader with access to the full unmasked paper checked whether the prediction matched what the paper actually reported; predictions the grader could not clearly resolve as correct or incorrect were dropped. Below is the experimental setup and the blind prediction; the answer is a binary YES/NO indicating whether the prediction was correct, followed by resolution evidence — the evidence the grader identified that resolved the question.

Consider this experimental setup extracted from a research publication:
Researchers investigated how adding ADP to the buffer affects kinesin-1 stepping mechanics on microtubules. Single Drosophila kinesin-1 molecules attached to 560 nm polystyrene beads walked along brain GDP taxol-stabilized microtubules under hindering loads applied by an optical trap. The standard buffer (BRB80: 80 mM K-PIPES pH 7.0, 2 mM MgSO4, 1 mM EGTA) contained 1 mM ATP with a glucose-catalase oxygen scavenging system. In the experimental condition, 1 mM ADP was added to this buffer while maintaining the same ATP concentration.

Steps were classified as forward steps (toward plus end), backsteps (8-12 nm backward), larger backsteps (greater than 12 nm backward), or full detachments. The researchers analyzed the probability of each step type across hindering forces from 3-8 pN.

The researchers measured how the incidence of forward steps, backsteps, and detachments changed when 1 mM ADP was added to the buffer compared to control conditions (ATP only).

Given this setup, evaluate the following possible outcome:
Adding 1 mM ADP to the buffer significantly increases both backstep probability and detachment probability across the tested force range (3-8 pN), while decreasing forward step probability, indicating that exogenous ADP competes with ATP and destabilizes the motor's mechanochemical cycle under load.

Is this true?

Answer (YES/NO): YES